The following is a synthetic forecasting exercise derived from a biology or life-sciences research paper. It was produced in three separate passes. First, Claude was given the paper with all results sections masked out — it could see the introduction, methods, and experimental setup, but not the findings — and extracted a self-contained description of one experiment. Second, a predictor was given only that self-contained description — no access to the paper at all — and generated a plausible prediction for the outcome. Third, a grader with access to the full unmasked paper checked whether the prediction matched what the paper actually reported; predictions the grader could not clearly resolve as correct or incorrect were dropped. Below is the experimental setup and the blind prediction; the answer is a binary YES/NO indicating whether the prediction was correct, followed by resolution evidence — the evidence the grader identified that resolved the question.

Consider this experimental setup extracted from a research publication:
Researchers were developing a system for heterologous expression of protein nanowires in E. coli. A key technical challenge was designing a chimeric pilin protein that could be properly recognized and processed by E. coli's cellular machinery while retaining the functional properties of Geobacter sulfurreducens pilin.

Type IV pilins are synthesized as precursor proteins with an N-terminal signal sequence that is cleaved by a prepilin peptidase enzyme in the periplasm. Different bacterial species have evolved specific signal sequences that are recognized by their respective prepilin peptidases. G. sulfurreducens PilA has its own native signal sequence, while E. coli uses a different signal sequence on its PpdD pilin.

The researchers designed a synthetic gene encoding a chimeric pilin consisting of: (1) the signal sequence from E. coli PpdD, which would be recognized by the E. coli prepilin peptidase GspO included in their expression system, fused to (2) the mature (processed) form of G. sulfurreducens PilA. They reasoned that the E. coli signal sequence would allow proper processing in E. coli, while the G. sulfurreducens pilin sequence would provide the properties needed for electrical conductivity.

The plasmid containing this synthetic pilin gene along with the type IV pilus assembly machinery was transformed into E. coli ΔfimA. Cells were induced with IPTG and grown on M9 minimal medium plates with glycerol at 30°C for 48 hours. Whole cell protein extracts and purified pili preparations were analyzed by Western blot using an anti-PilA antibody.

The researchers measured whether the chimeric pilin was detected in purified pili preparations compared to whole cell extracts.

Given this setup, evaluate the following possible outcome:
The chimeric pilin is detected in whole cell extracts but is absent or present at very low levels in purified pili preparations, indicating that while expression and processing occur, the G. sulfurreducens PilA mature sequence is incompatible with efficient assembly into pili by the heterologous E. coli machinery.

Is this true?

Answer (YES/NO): NO